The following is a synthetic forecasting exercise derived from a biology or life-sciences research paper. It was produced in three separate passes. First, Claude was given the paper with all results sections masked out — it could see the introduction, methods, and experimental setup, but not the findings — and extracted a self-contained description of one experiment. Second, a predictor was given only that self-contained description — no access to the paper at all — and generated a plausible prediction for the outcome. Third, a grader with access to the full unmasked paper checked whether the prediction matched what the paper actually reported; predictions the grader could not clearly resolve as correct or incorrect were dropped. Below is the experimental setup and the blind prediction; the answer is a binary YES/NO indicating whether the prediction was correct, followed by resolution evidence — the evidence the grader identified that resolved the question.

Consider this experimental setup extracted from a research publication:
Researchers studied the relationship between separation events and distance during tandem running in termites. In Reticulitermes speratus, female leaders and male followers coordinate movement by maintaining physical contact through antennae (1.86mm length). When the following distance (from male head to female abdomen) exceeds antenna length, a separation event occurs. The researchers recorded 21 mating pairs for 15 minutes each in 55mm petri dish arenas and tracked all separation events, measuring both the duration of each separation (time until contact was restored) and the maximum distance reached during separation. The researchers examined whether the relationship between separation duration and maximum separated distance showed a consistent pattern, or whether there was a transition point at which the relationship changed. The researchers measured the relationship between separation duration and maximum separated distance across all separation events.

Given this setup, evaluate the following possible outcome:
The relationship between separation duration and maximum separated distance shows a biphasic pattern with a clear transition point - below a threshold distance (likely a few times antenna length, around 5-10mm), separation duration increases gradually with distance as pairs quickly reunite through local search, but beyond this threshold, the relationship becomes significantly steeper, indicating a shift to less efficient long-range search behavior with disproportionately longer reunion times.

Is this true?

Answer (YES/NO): NO